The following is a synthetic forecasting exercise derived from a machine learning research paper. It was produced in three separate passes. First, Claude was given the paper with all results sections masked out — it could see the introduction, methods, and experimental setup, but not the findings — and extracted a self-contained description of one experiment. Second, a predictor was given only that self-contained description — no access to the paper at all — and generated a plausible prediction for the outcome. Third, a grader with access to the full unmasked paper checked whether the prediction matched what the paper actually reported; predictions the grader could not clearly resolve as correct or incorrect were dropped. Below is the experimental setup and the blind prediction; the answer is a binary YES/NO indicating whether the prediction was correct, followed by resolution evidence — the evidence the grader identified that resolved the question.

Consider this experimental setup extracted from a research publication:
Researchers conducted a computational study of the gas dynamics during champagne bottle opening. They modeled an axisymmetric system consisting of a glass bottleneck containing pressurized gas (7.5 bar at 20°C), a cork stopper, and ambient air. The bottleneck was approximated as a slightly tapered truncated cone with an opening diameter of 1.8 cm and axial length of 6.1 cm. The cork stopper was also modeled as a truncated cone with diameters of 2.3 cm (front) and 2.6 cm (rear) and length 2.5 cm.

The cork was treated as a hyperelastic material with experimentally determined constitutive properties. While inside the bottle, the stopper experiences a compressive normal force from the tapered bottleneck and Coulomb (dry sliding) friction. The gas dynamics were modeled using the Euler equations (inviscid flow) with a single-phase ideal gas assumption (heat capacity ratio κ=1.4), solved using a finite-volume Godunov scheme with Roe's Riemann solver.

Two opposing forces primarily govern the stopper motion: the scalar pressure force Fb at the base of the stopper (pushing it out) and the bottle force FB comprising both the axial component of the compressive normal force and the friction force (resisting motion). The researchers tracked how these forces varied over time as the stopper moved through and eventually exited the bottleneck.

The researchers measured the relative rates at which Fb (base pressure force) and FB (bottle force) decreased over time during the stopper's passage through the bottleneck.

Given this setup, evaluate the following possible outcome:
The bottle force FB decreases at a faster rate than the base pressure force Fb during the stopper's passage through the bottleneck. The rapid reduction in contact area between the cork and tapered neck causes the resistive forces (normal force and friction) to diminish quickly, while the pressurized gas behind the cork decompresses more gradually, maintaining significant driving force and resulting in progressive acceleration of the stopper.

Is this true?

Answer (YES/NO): NO